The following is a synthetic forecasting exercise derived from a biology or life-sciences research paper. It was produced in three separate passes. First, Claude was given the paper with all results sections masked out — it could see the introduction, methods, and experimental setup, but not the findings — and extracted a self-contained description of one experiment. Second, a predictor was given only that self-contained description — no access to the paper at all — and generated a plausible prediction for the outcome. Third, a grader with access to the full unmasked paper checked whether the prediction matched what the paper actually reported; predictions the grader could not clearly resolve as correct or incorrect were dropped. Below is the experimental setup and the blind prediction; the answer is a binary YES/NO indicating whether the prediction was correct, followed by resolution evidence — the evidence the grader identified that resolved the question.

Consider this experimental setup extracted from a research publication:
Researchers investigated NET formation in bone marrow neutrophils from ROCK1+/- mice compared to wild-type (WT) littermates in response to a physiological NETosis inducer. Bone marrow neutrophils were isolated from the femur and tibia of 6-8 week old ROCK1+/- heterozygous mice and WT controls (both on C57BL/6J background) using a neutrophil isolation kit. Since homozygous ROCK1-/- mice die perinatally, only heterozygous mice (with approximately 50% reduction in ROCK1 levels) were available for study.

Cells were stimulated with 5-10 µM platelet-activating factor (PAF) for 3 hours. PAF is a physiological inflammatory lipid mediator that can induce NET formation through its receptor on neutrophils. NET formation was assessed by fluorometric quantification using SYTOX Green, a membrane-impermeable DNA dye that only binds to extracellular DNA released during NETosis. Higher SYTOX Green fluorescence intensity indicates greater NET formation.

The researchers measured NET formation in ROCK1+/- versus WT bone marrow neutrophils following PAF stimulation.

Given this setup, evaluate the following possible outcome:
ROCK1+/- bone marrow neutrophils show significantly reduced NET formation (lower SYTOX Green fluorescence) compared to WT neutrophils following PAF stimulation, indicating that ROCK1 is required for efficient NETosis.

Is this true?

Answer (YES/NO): YES